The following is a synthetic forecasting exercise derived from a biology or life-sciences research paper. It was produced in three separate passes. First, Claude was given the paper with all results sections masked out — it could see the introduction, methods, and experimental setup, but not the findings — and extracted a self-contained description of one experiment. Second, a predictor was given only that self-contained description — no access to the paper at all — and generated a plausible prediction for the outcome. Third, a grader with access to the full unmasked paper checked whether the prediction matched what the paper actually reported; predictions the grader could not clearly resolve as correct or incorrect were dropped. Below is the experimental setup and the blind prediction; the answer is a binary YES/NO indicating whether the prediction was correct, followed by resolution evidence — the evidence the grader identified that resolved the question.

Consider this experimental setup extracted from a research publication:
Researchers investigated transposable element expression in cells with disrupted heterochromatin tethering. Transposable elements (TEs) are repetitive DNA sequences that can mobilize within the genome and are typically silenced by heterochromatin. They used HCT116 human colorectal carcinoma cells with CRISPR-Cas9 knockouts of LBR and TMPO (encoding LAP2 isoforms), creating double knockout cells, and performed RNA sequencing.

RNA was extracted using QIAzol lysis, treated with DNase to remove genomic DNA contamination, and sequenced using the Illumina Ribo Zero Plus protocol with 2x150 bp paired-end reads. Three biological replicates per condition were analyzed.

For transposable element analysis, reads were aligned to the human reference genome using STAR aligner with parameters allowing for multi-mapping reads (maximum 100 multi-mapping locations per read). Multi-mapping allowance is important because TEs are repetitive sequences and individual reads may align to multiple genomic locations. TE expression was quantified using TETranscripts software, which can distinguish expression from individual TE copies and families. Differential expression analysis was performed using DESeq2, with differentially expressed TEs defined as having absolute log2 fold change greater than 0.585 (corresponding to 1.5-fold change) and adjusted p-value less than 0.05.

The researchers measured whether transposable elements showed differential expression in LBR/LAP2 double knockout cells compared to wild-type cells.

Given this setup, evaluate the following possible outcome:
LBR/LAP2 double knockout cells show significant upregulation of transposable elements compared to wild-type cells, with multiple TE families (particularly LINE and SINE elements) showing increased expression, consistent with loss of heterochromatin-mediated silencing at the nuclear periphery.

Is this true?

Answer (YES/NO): NO